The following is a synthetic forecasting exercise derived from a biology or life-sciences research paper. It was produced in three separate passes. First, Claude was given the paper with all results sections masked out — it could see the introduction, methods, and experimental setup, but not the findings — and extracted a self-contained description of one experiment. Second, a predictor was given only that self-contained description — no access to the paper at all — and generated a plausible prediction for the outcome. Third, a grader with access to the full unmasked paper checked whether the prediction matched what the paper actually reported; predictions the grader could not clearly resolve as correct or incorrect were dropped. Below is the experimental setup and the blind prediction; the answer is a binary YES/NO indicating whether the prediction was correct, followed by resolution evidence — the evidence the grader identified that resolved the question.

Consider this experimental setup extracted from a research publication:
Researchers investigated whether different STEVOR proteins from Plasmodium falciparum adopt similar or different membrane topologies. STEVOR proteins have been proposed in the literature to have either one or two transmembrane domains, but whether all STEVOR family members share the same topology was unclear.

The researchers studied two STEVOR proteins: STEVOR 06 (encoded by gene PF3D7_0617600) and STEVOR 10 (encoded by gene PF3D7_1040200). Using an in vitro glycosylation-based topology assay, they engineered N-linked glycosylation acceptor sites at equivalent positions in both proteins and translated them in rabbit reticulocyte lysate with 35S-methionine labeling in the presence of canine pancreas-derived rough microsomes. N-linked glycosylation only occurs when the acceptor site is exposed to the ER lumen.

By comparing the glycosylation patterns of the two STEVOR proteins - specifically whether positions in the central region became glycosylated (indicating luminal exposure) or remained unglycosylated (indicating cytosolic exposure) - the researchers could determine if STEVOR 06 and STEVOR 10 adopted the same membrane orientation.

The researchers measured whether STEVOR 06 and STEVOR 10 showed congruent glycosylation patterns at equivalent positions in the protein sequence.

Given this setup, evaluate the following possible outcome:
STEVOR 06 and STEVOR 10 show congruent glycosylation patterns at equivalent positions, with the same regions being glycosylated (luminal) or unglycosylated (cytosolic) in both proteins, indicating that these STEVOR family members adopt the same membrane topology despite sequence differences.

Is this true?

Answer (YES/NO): YES